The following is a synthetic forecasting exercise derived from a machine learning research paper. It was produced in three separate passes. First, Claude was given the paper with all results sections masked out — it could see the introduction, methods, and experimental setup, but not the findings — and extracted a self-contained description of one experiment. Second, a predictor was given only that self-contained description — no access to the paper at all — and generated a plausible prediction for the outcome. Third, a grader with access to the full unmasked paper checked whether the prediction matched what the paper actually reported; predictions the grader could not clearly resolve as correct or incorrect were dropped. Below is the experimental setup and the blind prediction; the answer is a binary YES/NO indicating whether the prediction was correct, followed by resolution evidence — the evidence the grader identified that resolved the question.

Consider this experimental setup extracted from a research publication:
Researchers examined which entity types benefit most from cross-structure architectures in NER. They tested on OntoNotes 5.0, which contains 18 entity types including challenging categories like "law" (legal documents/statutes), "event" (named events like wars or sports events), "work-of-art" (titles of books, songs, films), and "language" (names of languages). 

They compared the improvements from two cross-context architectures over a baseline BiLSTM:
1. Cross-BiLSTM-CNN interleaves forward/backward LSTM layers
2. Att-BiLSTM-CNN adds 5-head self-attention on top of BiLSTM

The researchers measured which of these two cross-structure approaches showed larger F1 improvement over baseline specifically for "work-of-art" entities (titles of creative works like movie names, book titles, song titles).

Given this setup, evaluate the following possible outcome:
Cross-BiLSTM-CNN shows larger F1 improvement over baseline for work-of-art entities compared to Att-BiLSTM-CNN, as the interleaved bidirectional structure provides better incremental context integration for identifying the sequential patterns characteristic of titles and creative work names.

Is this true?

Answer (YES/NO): NO